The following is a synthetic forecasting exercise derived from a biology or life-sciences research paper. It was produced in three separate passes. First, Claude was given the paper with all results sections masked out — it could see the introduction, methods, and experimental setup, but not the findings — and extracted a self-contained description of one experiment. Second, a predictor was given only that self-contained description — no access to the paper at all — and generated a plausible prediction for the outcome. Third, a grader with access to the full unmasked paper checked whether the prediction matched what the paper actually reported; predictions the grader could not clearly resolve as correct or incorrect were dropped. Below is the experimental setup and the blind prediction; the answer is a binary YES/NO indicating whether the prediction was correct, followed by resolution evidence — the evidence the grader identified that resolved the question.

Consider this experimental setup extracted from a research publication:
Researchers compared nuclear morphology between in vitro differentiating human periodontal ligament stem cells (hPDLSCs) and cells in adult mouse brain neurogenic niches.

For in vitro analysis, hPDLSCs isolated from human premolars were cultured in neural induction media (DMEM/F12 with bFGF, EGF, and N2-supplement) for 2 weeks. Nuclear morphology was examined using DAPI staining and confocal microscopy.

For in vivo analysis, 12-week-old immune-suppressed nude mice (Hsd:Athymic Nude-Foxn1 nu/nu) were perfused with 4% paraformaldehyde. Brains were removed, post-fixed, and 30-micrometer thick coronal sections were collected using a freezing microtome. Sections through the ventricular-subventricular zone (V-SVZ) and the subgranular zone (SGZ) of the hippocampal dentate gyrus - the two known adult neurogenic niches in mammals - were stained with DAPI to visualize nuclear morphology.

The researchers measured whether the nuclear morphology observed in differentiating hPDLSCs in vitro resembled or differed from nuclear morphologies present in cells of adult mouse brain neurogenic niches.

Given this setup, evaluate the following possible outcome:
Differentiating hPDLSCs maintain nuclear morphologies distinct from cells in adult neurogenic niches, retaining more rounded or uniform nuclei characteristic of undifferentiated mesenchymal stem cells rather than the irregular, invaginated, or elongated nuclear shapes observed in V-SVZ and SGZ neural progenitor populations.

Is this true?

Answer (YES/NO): NO